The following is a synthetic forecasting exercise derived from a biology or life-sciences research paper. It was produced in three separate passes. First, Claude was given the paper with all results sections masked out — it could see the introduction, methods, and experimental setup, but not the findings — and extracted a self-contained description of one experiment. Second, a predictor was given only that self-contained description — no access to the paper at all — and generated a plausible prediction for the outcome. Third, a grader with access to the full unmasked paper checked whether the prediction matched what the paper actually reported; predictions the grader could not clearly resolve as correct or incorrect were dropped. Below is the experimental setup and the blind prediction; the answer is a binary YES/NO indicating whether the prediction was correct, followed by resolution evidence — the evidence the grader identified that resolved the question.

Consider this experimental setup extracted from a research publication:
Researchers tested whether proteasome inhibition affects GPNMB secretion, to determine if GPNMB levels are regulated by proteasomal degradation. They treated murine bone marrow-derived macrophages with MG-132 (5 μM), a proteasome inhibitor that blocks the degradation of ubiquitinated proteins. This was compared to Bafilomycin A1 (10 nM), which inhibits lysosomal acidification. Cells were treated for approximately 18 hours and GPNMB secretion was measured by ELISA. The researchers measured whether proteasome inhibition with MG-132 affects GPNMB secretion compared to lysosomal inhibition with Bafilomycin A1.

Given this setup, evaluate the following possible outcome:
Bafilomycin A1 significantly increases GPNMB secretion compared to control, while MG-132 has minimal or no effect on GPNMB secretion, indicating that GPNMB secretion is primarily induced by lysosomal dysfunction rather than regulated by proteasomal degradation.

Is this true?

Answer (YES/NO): NO